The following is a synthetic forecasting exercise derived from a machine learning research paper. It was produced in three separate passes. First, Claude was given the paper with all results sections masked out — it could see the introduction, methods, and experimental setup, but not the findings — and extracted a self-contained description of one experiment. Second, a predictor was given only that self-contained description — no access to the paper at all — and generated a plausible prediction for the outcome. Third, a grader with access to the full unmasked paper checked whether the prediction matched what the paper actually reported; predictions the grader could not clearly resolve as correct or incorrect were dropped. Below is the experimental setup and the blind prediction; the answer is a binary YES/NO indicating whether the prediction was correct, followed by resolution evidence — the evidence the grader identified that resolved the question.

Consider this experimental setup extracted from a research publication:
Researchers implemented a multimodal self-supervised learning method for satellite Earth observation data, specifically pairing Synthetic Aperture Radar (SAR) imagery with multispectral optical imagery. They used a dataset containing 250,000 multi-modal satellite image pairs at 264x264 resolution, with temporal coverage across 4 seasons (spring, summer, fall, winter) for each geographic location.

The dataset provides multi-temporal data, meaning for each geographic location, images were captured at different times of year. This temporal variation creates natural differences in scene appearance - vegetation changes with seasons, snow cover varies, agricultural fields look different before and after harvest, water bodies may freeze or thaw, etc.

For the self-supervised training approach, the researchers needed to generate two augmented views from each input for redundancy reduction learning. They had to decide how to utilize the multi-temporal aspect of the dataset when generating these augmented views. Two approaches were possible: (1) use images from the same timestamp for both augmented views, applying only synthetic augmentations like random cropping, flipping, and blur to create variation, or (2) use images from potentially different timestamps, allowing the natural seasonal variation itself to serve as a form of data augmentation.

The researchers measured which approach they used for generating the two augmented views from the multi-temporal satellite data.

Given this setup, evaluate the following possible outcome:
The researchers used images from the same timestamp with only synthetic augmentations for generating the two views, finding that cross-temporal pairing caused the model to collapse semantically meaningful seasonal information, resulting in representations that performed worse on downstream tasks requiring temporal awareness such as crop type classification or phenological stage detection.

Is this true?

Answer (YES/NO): NO